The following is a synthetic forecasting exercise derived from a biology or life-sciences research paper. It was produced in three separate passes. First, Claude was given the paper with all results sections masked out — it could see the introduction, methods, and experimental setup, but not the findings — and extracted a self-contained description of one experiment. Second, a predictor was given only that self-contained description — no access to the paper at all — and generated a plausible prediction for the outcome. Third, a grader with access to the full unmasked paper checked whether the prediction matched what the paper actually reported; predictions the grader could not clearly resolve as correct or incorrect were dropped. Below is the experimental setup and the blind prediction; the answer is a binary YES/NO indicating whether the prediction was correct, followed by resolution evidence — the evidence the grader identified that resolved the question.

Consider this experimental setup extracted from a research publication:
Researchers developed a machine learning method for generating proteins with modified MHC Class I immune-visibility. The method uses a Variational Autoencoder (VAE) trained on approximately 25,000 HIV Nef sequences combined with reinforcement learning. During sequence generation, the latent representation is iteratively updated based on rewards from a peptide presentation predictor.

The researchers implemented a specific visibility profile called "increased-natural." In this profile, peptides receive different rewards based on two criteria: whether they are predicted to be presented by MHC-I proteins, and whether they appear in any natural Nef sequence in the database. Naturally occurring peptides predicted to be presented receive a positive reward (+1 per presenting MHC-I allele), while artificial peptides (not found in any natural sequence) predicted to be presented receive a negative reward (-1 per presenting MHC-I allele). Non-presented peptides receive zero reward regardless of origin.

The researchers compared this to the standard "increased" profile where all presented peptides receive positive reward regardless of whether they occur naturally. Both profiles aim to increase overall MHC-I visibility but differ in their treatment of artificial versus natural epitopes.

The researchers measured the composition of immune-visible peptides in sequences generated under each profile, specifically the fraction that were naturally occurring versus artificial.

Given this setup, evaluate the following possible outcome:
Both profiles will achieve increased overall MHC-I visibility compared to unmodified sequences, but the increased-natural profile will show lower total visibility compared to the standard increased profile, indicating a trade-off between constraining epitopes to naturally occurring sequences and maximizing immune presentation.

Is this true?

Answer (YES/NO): YES